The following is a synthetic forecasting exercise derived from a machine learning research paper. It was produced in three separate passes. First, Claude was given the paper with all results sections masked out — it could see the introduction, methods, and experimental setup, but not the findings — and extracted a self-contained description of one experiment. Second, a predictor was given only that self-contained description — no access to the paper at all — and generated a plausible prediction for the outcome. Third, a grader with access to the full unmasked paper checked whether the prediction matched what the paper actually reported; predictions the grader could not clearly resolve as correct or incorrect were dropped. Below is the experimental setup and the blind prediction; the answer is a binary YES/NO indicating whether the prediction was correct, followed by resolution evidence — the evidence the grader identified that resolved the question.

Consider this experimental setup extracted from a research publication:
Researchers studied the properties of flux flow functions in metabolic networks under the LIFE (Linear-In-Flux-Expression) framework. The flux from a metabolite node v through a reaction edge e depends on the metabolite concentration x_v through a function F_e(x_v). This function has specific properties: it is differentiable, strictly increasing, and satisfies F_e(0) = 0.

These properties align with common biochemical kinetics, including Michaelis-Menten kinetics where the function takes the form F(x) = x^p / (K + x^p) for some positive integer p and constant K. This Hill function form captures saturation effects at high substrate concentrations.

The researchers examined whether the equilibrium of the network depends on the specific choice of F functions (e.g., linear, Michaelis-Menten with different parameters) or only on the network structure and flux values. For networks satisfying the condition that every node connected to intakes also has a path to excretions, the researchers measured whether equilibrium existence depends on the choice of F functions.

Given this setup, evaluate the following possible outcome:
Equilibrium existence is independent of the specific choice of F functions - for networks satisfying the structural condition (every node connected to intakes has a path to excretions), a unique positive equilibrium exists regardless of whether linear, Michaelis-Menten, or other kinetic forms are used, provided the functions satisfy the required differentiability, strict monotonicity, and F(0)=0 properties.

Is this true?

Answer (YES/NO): NO